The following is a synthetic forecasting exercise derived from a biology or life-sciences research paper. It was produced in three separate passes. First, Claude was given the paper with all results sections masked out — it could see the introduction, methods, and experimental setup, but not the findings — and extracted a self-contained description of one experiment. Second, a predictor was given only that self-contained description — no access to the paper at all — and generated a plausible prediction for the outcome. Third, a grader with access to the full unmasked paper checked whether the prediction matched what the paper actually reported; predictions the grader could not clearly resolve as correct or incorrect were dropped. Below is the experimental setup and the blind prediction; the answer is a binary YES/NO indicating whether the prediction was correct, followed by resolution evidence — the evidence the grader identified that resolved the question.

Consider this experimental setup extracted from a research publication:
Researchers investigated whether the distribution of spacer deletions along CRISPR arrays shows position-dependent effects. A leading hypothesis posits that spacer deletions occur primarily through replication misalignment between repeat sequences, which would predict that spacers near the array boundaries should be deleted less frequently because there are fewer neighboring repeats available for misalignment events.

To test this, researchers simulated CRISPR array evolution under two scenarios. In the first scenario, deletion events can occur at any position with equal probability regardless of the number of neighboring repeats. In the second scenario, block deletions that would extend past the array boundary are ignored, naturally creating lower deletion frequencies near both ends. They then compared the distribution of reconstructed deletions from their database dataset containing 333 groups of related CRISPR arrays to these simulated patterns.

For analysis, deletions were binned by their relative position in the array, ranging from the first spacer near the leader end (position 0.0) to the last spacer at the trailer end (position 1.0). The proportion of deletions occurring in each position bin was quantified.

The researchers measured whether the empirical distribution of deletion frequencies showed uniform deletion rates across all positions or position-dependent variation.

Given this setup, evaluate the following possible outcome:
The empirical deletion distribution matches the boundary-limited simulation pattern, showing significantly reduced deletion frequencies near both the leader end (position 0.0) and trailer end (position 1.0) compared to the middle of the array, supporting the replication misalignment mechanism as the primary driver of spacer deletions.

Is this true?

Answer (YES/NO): YES